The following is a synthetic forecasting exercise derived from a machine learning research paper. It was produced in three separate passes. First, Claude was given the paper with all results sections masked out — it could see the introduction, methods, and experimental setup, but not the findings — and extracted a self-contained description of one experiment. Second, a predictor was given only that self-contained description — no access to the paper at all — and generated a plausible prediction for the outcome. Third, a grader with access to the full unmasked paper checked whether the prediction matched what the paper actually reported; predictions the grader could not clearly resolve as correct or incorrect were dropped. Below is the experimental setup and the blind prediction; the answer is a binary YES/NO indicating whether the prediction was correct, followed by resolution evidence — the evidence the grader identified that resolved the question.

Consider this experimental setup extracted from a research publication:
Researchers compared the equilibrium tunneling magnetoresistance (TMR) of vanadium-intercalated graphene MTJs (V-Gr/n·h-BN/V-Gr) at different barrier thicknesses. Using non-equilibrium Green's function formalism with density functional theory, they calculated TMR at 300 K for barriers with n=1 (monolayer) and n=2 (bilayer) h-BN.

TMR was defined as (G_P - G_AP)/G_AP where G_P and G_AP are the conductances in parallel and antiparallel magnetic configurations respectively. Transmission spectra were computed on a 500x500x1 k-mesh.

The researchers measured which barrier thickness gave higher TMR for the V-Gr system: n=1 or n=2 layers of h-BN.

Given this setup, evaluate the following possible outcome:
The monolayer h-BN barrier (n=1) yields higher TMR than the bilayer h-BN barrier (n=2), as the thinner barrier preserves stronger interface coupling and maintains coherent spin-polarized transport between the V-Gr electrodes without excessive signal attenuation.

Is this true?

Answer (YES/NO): NO